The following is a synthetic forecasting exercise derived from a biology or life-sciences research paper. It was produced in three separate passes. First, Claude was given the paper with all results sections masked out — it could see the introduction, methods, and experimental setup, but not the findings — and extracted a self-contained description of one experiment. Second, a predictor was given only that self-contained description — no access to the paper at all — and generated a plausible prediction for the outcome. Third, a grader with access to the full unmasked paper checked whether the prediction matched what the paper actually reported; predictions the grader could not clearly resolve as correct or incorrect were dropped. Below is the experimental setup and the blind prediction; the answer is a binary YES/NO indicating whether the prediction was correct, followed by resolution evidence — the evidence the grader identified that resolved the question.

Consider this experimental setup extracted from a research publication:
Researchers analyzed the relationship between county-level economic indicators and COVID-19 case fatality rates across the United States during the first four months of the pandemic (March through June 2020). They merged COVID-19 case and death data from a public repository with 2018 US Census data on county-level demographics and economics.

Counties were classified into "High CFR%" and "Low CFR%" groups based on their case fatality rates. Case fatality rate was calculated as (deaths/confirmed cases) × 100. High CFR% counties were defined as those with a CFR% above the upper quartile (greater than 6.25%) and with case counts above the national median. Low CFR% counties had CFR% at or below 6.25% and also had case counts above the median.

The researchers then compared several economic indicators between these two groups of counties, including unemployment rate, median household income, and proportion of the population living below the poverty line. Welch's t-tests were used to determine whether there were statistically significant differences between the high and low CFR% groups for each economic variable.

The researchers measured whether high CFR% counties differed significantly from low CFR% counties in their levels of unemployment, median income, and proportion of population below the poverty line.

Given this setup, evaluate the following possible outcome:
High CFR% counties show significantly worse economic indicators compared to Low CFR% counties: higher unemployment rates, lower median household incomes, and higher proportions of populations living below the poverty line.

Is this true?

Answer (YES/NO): NO